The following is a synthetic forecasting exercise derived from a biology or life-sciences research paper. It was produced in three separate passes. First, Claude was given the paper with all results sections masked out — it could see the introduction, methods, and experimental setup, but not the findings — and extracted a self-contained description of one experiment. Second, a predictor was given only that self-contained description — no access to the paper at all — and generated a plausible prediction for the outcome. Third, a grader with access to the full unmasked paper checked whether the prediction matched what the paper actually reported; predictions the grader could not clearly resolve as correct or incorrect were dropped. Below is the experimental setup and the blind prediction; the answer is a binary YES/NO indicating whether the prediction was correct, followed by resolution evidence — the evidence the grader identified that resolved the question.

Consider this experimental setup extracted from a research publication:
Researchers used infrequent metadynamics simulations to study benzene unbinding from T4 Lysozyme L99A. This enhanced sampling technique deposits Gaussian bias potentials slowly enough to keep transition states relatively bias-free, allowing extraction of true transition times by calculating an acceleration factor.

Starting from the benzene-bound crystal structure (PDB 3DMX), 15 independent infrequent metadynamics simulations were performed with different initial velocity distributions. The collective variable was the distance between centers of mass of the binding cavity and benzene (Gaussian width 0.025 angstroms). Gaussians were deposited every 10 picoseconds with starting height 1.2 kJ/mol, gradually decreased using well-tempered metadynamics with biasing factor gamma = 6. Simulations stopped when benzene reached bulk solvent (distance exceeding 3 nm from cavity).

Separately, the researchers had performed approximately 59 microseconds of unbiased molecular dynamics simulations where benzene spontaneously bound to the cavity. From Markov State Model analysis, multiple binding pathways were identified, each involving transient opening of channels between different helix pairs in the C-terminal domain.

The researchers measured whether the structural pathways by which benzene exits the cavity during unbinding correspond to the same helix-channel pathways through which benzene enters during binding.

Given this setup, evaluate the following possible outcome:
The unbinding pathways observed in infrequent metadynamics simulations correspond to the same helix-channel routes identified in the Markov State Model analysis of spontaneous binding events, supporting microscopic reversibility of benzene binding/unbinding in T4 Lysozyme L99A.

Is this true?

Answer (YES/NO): YES